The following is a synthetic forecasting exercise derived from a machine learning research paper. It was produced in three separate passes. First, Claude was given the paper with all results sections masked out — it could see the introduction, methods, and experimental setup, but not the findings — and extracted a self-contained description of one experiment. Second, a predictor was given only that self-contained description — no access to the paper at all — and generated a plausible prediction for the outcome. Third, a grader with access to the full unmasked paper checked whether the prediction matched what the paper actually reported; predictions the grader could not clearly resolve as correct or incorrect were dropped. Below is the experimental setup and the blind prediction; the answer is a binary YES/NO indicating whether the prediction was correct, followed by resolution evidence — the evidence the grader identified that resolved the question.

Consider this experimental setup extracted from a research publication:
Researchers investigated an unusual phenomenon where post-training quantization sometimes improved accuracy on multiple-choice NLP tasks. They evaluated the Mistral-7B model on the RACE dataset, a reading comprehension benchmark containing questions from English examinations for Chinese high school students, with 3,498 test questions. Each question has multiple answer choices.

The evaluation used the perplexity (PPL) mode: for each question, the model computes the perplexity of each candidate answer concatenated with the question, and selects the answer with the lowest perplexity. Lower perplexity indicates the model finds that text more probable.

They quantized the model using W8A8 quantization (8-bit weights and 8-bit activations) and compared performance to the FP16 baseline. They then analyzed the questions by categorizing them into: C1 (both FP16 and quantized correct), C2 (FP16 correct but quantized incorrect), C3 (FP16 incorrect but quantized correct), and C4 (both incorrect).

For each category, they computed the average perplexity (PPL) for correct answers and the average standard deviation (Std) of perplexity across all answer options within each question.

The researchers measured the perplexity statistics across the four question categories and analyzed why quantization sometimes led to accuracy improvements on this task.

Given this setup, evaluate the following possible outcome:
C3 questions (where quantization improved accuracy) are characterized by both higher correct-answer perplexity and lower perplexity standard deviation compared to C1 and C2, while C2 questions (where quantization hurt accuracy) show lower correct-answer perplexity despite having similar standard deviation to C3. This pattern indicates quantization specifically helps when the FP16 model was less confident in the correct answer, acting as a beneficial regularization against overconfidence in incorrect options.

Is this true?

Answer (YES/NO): NO